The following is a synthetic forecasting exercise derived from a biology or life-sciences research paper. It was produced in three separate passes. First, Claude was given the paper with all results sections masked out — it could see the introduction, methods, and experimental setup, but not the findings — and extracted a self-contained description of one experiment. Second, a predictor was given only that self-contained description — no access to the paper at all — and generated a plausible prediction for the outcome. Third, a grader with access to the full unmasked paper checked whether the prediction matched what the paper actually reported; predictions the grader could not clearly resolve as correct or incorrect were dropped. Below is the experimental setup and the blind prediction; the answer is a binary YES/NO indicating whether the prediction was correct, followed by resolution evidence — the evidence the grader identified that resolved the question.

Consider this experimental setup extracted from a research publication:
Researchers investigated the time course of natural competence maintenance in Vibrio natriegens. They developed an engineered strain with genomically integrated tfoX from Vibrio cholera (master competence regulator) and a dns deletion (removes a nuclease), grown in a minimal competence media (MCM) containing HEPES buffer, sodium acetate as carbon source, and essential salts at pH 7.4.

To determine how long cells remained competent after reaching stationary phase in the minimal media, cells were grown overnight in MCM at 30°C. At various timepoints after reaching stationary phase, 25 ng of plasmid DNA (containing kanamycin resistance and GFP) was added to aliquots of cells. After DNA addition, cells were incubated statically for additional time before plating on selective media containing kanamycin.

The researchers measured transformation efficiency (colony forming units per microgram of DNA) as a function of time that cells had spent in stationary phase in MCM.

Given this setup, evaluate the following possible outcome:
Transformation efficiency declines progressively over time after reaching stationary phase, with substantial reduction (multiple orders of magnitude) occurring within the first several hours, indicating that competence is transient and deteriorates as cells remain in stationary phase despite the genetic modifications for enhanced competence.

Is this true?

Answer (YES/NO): NO